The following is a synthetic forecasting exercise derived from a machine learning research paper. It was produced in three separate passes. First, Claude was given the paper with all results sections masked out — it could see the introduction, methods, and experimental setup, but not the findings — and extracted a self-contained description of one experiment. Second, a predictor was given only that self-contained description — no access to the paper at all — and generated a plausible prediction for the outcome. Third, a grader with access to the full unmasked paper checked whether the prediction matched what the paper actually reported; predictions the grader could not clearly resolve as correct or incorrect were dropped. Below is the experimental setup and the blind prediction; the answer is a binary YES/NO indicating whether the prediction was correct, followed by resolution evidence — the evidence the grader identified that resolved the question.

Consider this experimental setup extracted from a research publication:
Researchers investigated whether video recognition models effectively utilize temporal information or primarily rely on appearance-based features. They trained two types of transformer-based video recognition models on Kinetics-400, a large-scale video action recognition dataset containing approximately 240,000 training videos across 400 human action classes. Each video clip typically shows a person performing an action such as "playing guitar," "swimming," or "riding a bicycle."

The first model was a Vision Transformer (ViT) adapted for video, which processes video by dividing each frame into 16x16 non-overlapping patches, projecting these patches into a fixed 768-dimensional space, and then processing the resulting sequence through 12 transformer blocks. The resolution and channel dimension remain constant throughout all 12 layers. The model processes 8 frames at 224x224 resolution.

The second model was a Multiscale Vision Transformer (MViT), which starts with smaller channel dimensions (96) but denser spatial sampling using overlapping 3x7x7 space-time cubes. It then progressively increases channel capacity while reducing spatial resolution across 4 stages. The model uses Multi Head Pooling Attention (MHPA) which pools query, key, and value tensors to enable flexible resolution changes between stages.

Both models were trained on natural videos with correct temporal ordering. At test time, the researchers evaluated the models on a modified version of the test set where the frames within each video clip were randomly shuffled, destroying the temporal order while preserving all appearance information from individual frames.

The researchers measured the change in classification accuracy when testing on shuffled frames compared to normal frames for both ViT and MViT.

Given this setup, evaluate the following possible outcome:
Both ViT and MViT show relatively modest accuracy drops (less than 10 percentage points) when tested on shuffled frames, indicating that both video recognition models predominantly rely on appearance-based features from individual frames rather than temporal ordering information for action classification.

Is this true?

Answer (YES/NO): NO